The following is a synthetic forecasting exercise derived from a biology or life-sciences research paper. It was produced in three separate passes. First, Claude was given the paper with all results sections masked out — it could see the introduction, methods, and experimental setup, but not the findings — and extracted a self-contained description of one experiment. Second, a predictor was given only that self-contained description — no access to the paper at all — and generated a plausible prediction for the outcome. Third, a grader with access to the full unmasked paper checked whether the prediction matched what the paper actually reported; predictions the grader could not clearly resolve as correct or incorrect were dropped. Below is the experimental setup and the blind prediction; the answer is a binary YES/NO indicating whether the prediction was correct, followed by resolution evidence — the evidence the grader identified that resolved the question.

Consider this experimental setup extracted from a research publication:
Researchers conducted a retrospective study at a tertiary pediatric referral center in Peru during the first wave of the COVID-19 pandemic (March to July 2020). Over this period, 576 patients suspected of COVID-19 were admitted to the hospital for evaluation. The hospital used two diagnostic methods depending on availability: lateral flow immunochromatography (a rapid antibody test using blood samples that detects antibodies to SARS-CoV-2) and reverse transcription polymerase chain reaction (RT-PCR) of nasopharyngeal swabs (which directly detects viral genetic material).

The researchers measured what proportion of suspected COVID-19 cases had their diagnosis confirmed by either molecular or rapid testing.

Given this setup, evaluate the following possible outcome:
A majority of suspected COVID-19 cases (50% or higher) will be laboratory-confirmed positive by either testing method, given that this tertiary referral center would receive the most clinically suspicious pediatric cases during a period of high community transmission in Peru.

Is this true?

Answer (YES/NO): NO